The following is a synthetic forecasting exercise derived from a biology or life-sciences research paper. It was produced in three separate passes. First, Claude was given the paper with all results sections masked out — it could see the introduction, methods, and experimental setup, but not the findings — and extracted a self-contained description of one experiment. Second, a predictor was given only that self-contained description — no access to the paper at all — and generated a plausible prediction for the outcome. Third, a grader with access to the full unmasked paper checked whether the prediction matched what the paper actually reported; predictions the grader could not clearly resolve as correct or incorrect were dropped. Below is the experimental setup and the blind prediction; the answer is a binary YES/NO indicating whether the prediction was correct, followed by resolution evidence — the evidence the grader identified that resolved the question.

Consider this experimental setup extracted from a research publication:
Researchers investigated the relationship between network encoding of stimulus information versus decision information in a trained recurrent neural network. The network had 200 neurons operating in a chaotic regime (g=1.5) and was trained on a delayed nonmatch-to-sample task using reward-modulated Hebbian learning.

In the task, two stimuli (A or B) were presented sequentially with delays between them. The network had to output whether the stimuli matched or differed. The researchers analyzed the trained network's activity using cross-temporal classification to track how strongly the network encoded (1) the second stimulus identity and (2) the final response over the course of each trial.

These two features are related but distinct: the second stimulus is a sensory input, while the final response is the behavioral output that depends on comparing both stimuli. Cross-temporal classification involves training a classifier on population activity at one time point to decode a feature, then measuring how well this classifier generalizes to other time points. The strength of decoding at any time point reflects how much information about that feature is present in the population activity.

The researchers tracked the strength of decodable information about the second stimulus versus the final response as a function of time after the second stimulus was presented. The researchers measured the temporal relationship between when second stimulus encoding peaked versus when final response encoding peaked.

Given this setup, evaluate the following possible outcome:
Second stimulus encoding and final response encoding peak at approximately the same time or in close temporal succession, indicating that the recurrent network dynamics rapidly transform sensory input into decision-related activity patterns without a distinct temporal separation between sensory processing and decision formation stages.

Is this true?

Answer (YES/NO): NO